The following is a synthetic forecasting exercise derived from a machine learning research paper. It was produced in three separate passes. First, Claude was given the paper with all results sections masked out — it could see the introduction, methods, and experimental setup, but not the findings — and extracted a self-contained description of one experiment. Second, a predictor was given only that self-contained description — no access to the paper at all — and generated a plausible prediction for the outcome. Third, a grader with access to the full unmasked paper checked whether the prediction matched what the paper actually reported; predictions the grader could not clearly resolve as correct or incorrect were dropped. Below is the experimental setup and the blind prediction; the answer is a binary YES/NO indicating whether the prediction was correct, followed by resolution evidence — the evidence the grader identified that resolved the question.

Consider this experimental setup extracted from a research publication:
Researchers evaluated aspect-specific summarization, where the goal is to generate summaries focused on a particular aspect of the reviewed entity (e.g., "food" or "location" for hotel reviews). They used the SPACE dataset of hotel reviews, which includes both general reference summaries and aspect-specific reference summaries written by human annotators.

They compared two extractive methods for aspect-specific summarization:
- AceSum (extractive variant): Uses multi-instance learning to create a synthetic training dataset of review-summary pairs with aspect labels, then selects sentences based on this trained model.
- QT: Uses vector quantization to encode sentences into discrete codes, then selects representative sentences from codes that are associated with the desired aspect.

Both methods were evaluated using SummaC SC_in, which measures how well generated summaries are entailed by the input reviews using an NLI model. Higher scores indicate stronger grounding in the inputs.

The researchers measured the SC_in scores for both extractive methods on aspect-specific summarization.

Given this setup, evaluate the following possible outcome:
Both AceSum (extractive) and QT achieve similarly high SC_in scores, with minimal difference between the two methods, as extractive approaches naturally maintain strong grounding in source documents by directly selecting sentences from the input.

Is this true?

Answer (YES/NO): NO